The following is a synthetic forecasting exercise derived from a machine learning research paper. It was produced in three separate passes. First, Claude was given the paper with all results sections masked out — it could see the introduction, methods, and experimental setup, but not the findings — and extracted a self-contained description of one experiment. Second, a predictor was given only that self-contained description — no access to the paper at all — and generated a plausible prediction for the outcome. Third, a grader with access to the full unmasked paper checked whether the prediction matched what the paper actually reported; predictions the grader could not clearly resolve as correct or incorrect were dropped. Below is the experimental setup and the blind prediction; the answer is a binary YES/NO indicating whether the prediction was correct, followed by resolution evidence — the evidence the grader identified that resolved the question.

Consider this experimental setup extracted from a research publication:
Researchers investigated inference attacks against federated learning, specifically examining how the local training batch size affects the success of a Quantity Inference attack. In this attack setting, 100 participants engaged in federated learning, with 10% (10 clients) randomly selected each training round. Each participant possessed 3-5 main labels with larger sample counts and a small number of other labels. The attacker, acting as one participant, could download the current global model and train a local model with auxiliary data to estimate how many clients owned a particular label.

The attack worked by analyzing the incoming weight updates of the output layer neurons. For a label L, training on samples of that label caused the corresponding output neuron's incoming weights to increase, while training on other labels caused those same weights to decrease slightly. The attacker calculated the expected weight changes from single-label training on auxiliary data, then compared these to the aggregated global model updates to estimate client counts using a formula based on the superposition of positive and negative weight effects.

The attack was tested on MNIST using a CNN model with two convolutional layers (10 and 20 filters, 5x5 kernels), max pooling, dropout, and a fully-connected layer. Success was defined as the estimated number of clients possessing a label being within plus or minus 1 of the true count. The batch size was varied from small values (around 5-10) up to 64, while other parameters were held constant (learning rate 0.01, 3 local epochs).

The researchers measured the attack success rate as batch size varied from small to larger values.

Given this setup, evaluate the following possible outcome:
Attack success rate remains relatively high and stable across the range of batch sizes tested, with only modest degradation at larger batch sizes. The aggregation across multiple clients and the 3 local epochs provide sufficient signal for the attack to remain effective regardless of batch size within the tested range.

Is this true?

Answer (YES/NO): NO